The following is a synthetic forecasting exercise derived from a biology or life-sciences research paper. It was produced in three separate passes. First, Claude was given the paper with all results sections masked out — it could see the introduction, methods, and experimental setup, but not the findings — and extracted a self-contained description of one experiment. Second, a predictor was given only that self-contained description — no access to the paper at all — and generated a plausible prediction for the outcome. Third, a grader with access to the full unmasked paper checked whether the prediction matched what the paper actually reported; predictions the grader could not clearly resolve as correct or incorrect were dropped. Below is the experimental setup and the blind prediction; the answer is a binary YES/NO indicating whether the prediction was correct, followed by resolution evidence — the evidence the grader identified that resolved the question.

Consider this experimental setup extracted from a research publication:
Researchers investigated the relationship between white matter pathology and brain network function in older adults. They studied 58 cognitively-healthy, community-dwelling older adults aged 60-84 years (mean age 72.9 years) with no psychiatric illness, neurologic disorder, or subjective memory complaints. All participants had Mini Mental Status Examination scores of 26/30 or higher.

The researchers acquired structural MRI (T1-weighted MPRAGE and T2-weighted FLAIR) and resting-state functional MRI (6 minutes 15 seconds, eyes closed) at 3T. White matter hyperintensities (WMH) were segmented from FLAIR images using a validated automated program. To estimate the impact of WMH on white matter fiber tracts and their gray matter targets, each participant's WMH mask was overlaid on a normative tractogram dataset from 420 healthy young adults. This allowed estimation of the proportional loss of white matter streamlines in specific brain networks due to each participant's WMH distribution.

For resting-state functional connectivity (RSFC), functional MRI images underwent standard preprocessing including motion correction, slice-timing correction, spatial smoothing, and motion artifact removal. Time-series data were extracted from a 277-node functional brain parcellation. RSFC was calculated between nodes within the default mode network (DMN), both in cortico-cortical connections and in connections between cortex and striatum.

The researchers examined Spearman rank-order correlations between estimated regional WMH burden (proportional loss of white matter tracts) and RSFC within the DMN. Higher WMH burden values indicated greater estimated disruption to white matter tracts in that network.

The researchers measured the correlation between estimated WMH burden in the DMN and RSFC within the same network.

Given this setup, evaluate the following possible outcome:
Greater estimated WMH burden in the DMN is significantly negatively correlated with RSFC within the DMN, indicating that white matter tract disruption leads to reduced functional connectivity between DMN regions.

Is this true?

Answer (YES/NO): NO